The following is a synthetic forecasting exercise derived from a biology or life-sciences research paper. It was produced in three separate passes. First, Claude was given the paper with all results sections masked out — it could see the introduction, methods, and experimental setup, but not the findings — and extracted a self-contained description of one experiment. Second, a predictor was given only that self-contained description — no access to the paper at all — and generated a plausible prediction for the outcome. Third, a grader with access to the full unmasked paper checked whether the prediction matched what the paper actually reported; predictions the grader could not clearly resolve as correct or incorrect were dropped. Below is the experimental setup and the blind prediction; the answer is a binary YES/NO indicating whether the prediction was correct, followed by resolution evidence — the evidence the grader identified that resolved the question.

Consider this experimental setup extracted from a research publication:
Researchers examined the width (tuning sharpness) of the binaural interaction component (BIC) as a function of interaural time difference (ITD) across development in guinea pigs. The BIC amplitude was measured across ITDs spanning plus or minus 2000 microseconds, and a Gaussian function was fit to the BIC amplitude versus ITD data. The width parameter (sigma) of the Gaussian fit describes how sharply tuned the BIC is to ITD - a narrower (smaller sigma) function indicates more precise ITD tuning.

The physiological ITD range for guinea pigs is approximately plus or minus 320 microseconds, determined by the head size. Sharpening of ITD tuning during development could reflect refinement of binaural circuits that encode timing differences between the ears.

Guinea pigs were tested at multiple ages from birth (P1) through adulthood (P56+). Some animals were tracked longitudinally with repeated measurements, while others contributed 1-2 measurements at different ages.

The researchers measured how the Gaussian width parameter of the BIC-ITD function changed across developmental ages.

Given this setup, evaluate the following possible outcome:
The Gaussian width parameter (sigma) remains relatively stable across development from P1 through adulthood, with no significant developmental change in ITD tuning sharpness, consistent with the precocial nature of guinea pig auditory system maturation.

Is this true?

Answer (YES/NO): NO